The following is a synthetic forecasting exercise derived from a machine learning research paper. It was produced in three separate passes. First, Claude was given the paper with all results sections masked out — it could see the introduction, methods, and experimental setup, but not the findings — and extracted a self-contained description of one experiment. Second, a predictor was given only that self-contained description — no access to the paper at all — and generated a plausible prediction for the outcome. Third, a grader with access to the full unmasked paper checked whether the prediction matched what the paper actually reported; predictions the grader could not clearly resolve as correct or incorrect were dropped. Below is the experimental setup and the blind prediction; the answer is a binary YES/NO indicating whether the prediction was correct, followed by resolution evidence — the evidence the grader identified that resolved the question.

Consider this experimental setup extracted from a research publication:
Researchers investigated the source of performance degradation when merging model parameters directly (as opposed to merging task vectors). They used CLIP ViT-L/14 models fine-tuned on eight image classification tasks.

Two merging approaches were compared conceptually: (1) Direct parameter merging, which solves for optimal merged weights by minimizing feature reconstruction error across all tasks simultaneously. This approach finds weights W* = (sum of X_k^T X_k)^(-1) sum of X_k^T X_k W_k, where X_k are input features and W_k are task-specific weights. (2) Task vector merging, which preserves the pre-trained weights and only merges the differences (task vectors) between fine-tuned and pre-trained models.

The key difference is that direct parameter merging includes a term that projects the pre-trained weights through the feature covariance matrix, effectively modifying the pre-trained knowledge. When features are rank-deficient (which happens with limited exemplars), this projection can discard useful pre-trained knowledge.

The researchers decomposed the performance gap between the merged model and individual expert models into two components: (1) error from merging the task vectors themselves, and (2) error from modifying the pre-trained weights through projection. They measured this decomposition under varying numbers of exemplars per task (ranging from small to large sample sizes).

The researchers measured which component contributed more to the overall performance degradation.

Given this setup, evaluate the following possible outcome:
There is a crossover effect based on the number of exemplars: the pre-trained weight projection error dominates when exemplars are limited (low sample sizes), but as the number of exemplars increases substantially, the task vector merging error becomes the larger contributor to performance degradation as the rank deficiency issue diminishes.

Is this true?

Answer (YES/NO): NO